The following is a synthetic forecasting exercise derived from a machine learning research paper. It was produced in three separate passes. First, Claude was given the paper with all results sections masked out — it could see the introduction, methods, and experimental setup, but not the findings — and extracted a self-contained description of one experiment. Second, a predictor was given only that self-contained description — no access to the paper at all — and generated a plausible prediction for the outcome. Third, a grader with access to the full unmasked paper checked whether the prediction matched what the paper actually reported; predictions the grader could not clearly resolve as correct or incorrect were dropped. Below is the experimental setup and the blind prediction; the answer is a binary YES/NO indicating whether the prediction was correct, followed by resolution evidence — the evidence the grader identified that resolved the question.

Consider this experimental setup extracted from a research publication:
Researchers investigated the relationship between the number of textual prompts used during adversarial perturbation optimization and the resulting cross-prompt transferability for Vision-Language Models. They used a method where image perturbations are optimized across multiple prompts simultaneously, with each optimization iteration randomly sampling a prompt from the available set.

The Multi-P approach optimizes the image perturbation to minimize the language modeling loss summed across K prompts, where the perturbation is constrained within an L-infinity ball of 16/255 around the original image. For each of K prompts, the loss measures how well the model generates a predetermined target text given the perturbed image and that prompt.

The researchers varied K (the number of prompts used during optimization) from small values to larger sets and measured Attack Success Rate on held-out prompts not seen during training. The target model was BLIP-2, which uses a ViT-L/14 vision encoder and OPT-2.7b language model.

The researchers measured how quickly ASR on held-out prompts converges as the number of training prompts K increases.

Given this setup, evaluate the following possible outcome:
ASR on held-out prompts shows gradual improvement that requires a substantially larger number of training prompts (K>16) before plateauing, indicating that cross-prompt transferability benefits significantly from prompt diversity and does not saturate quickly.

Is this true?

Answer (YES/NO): NO